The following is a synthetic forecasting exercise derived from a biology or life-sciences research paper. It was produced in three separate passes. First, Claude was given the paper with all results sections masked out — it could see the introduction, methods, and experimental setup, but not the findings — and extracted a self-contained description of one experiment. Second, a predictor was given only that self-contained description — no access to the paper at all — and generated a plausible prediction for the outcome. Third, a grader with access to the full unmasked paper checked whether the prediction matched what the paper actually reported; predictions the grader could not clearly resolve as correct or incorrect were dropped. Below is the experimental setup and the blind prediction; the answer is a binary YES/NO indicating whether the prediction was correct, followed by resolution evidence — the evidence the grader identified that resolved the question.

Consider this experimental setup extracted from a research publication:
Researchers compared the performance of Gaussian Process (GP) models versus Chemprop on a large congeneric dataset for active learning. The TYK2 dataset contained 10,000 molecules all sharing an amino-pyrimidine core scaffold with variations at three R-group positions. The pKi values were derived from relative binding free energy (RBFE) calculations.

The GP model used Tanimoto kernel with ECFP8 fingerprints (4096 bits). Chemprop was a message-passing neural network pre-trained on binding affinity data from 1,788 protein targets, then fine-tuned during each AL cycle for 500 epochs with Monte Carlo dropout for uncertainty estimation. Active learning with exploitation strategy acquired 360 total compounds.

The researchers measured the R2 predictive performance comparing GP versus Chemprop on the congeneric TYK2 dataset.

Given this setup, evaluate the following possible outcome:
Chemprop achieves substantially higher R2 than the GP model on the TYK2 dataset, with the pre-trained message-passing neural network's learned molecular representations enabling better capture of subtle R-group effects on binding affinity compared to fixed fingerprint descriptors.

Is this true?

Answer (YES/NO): NO